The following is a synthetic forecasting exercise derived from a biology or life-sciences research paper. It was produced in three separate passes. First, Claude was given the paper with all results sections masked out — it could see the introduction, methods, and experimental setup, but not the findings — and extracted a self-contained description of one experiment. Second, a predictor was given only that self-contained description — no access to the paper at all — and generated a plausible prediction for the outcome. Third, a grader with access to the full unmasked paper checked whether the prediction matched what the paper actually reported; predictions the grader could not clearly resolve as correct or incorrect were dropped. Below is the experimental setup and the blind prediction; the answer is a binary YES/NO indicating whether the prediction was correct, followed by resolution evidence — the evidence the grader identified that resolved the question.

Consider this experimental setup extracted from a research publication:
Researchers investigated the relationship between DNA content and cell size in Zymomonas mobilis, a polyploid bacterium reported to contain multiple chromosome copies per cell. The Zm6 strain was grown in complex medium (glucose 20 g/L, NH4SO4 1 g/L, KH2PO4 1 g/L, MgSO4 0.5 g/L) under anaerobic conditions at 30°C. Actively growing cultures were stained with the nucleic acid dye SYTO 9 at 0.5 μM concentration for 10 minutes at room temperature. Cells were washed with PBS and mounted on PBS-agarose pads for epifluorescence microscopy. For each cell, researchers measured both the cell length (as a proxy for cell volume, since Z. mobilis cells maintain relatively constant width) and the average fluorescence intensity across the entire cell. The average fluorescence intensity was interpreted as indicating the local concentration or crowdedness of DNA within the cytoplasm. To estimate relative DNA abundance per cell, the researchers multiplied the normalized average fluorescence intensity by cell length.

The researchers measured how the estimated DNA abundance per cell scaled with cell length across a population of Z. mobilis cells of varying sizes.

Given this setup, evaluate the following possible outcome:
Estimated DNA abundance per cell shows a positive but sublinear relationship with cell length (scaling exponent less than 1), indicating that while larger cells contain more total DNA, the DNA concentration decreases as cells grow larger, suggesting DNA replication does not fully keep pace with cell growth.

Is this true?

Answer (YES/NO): NO